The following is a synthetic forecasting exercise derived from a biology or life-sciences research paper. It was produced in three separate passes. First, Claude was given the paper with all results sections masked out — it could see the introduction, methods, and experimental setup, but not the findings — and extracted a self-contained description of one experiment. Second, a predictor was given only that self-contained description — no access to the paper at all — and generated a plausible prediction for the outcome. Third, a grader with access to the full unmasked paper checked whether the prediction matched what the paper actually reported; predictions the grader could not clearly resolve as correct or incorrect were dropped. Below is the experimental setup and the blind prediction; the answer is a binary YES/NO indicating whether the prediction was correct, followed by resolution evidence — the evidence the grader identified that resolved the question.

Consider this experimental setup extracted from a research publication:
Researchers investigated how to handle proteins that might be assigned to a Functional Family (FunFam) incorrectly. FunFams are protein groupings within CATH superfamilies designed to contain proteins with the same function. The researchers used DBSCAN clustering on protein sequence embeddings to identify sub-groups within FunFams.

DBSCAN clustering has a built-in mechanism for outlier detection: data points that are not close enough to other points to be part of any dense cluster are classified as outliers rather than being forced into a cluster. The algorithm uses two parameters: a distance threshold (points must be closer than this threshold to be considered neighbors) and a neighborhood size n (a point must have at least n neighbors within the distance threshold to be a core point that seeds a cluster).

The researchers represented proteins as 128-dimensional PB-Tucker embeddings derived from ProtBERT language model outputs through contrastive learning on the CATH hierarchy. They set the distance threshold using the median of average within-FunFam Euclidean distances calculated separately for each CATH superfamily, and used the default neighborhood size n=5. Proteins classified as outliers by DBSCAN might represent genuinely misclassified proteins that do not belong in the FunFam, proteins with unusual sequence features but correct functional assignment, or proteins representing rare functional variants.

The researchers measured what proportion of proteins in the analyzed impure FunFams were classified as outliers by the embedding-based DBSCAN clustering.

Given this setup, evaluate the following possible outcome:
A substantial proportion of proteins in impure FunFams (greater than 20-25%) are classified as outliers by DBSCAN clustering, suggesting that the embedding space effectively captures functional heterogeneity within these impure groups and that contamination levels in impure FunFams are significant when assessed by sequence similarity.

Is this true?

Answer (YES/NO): NO